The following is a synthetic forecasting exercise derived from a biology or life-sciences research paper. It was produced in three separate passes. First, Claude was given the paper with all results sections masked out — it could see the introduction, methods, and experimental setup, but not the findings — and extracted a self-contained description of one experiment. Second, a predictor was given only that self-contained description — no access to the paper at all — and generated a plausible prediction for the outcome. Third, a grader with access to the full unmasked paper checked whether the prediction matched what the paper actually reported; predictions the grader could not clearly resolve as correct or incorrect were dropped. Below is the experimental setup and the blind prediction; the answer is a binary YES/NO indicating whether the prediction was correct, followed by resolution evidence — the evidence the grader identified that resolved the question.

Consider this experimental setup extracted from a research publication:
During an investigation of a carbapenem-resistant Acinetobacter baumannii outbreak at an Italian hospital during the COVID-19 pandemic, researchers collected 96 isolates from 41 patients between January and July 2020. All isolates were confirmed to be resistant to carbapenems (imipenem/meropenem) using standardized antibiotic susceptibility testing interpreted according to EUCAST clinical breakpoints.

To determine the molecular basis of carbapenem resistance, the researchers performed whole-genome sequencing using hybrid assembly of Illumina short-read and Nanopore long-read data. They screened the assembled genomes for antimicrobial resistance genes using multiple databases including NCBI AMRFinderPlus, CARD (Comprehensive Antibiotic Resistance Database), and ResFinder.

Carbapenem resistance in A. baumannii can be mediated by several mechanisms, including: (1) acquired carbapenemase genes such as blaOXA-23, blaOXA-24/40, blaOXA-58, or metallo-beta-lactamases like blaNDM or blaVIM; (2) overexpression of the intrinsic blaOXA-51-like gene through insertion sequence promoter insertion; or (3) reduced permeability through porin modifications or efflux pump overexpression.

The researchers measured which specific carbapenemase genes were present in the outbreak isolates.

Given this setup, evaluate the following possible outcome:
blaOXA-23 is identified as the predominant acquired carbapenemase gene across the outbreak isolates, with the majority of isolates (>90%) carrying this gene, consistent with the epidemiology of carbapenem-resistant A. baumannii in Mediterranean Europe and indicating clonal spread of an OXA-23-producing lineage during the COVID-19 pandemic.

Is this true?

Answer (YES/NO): YES